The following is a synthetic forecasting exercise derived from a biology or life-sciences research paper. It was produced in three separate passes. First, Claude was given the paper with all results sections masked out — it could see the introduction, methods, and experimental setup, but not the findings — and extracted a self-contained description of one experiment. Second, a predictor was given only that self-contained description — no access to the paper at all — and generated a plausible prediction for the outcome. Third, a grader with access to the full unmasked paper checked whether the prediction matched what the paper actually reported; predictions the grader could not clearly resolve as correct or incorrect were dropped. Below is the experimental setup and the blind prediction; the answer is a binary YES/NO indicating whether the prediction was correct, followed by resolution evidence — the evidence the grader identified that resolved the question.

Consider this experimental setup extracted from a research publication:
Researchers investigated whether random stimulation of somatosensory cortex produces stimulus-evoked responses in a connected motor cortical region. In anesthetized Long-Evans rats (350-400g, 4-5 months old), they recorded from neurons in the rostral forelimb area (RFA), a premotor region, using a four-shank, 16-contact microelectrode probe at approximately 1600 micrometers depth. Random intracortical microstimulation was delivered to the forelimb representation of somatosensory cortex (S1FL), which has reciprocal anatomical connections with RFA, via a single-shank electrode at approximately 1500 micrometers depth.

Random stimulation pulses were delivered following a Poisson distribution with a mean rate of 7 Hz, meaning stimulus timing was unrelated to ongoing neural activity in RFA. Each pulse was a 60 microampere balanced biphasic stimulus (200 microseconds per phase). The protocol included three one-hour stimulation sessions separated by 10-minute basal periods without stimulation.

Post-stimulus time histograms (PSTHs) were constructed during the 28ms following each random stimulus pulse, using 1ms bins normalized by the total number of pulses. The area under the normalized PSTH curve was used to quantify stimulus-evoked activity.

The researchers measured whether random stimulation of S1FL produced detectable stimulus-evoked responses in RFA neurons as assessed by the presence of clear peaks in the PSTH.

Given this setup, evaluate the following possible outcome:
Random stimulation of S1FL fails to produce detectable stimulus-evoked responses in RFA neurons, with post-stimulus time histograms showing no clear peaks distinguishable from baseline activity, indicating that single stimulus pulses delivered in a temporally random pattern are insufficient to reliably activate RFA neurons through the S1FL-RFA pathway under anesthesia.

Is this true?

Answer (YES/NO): NO